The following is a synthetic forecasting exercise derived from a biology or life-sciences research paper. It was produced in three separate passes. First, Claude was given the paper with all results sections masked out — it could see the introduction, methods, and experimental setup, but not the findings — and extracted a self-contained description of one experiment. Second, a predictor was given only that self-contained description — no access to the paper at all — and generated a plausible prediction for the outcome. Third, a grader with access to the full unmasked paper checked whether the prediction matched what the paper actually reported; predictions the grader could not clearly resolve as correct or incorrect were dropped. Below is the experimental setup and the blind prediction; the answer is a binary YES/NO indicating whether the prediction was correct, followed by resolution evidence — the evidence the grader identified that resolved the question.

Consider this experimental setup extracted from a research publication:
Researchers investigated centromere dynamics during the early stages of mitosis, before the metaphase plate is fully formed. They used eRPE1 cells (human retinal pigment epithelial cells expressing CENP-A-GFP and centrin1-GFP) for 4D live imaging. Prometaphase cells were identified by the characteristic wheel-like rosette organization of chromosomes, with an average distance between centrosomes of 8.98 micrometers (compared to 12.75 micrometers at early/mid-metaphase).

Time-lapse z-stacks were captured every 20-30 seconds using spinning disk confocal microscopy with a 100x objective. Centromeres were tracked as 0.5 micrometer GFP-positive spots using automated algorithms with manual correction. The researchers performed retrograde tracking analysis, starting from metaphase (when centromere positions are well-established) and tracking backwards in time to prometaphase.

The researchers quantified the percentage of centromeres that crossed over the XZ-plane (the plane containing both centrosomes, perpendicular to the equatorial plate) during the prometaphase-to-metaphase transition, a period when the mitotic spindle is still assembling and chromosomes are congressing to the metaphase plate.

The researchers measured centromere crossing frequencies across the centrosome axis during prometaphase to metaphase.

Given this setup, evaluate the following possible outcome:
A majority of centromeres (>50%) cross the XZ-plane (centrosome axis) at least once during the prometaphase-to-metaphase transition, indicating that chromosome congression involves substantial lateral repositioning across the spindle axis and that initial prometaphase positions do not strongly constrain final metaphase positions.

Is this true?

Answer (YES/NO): NO